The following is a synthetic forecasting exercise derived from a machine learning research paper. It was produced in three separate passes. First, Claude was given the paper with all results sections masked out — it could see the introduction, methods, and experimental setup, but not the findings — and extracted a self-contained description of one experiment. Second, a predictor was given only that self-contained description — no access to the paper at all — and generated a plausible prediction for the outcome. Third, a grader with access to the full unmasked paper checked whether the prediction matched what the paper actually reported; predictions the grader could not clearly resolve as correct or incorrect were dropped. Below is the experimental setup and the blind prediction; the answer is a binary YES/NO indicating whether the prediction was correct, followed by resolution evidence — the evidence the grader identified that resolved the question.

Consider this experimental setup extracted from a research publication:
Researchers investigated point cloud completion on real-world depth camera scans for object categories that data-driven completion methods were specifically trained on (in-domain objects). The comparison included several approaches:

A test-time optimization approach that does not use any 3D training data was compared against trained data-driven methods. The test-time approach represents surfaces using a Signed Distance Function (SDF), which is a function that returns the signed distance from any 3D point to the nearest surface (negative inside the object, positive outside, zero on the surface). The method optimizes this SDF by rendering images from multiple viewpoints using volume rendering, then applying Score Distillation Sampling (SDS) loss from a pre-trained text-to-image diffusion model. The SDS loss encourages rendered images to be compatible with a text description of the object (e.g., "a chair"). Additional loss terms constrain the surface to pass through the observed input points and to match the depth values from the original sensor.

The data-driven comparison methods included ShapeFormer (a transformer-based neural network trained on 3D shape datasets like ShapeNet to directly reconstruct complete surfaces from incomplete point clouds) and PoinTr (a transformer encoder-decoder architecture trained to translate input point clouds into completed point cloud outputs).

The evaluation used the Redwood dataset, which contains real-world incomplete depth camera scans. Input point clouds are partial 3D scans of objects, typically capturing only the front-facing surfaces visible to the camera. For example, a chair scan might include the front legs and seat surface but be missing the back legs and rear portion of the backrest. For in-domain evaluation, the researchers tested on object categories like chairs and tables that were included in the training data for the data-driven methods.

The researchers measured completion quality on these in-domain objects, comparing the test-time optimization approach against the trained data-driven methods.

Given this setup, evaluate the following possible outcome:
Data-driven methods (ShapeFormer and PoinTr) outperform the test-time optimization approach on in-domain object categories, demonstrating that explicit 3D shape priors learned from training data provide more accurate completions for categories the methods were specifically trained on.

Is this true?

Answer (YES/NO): NO